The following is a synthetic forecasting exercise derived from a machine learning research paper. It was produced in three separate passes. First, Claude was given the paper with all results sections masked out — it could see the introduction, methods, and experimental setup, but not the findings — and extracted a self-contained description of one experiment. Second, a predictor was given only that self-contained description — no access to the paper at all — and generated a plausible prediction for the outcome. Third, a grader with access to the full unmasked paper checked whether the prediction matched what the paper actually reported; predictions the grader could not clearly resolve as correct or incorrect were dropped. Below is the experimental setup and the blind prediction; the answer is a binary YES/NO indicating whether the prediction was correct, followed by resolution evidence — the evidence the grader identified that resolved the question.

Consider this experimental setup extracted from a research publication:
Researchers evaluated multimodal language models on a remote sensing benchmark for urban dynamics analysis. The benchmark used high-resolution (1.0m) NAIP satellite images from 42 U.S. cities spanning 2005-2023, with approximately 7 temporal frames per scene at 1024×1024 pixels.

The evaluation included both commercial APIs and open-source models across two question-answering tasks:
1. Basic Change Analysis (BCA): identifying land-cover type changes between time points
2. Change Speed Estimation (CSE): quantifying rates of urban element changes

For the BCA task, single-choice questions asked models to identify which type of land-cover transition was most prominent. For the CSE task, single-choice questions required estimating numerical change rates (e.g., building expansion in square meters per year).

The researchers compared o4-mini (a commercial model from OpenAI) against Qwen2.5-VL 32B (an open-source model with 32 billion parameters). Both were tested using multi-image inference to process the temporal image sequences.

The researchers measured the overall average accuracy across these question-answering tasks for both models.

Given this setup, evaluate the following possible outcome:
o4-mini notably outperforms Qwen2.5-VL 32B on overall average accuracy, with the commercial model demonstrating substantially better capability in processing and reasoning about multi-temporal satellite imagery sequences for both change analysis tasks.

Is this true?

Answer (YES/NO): NO